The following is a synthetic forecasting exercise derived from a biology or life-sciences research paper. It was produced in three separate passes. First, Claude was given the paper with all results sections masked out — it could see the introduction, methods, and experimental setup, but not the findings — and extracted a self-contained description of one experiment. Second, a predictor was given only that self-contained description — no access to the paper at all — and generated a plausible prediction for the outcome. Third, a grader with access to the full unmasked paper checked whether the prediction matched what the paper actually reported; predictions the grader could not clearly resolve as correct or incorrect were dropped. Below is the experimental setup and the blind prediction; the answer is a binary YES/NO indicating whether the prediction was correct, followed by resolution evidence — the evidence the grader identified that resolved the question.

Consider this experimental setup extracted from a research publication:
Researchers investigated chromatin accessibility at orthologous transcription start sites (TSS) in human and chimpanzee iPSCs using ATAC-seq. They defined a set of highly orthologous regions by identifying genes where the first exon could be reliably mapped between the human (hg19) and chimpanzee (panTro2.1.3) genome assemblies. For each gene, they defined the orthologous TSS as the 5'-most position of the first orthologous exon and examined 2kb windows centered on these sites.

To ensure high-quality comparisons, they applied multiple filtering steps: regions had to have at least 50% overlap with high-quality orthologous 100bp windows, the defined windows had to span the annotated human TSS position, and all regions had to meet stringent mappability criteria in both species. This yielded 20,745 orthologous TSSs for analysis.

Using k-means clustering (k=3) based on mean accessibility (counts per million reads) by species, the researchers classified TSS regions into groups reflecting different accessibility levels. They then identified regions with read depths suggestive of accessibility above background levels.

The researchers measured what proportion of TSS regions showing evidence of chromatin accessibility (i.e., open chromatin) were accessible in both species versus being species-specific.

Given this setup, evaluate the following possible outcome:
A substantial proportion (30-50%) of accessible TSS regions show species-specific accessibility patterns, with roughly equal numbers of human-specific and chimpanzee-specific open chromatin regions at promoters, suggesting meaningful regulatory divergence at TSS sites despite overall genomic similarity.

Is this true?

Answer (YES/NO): NO